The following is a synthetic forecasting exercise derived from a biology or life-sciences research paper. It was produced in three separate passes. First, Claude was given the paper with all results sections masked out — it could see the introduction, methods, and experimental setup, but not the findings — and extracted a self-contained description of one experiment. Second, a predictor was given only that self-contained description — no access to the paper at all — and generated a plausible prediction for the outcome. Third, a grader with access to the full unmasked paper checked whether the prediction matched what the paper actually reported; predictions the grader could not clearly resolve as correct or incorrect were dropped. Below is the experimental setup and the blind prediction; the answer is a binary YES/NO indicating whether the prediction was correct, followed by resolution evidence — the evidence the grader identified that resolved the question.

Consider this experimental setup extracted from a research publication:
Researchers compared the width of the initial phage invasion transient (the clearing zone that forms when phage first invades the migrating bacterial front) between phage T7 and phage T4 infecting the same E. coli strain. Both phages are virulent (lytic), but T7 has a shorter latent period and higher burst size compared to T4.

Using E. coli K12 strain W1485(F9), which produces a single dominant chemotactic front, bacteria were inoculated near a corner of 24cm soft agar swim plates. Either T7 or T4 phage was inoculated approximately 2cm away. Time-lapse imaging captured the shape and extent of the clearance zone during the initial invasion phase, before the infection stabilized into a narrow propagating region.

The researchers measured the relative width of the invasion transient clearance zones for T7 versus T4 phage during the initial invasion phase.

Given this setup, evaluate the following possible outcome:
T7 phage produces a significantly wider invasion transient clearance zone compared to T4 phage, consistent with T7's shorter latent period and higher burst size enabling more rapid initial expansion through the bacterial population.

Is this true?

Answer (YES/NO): YES